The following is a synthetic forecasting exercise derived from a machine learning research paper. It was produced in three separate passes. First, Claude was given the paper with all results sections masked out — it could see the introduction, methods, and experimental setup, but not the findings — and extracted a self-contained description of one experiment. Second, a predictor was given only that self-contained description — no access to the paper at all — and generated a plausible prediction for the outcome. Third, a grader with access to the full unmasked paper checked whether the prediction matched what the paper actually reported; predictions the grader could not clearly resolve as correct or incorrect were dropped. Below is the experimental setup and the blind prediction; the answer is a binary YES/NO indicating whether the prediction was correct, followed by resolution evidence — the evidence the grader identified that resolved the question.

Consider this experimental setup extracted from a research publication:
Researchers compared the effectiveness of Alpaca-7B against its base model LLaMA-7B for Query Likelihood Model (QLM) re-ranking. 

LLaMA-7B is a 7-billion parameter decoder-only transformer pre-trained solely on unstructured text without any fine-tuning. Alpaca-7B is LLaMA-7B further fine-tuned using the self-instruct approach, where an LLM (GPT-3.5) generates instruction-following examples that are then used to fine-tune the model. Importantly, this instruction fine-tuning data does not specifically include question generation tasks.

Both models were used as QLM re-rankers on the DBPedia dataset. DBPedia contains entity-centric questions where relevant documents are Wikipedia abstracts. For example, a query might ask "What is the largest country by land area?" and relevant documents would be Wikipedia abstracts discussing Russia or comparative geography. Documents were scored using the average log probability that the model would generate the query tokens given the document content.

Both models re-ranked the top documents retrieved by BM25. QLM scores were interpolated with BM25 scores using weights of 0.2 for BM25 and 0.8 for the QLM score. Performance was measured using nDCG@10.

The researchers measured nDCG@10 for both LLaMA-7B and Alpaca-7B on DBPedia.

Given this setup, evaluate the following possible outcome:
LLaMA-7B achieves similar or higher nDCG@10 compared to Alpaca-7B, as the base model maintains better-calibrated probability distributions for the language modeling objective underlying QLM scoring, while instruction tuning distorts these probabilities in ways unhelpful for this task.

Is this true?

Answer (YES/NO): YES